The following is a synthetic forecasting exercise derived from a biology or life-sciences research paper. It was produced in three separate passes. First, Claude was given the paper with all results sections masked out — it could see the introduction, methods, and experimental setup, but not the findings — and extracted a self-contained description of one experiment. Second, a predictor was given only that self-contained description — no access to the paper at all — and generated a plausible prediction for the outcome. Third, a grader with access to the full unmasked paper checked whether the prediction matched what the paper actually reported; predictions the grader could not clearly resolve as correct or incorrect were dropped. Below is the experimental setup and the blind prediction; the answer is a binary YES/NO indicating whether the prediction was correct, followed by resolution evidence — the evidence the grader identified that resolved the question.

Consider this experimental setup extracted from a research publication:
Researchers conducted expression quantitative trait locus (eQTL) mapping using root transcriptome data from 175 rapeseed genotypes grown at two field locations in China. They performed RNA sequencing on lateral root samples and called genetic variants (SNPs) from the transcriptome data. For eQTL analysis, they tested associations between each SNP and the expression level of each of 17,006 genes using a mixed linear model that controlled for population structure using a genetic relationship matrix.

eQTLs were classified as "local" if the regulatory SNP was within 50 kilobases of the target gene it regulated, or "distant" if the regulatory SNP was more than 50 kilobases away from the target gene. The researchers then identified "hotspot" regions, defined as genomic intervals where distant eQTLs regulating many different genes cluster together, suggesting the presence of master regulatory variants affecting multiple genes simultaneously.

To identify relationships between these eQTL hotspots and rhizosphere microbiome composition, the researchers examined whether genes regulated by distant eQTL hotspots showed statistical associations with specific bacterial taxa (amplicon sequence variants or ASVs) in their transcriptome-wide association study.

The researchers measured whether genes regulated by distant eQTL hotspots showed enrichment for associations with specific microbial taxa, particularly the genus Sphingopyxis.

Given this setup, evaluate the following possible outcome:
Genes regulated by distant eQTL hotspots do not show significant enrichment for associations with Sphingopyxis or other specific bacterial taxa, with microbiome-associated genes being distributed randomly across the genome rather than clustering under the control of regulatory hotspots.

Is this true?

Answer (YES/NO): NO